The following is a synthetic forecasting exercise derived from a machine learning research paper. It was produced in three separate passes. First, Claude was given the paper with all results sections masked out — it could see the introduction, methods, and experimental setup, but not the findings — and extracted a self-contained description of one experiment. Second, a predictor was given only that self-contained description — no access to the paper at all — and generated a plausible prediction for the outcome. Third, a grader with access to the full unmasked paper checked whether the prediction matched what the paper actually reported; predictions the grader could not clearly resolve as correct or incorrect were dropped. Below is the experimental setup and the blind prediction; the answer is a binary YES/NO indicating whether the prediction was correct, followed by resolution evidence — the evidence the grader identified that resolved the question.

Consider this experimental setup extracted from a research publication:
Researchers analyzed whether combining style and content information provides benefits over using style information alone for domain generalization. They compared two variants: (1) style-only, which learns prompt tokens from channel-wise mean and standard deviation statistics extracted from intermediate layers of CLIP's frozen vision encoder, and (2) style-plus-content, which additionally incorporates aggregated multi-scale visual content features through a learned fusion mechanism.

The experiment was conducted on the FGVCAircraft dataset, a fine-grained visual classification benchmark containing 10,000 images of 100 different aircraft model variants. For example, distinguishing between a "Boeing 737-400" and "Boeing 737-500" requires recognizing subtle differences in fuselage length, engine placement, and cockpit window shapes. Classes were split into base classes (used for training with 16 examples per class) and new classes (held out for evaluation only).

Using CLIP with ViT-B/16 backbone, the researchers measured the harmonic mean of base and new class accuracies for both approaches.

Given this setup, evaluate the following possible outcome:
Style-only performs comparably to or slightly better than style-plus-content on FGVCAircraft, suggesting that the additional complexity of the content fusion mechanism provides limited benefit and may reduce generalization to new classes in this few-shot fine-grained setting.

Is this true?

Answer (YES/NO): NO